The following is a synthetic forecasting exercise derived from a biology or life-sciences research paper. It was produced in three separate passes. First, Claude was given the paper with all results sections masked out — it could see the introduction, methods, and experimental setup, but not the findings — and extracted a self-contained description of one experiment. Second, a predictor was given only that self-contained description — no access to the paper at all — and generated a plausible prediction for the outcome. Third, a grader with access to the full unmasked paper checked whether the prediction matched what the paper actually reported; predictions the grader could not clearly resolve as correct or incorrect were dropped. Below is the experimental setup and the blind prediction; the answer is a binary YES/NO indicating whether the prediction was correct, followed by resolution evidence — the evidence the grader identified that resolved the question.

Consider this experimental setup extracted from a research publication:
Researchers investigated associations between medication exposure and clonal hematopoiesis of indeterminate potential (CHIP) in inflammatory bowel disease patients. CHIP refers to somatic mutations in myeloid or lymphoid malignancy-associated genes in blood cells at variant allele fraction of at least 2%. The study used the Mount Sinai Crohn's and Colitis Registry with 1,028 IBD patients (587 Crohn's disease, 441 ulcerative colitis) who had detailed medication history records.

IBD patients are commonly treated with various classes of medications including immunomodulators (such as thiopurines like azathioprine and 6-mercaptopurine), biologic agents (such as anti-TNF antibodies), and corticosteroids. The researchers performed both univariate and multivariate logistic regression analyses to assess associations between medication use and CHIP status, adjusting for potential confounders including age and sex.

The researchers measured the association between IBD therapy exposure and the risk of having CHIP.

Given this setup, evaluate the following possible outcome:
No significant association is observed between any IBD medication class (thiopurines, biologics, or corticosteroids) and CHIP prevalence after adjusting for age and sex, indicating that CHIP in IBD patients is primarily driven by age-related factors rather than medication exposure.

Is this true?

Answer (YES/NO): NO